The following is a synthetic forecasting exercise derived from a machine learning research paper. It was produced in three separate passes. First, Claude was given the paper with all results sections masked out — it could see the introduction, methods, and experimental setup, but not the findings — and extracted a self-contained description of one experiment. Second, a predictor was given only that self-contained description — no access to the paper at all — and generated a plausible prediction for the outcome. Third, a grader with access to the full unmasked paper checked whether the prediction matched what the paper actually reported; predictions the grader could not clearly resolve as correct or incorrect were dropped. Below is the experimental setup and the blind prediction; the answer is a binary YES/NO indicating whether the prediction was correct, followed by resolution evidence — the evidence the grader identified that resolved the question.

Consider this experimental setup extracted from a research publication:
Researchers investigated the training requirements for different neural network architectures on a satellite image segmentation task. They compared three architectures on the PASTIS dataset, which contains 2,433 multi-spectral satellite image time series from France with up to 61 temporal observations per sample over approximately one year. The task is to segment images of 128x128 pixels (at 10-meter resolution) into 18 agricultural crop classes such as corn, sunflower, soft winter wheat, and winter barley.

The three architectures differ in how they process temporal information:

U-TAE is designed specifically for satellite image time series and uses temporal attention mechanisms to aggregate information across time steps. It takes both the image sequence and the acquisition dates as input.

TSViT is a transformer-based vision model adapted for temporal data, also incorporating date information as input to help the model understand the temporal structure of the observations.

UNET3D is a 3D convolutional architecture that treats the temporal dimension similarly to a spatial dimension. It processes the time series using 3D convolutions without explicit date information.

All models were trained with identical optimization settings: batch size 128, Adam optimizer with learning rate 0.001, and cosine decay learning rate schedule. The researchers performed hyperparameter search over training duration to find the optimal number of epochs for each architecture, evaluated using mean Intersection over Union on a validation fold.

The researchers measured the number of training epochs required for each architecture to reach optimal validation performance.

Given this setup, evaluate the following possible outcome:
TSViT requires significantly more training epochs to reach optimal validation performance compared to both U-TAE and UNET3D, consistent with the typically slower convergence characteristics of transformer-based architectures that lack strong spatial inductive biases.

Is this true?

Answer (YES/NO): YES